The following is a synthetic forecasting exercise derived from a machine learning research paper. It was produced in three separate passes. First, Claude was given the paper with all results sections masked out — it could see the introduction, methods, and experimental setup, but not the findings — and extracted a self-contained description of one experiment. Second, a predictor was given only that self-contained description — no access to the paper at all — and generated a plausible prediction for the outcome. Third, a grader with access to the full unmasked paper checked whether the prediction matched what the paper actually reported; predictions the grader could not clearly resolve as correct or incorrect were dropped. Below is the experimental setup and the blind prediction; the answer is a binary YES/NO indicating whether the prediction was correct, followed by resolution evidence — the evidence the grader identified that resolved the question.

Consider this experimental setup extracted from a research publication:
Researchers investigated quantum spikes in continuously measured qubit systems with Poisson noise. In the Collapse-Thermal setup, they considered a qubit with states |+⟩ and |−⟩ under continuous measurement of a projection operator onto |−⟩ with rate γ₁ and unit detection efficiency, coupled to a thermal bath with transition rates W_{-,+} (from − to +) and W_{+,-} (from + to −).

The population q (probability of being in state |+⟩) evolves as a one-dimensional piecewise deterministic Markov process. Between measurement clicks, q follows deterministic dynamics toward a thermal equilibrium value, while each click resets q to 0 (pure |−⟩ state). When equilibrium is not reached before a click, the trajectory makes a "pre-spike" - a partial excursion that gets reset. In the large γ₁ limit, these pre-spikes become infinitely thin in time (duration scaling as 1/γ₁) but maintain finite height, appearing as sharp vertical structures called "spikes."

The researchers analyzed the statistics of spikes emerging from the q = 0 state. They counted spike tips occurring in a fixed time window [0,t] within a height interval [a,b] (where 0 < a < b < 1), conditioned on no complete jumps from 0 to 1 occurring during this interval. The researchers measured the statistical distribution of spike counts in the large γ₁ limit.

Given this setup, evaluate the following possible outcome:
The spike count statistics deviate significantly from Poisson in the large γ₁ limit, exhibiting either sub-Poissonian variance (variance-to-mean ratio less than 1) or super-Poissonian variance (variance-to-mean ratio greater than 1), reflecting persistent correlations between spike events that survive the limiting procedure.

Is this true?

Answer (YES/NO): NO